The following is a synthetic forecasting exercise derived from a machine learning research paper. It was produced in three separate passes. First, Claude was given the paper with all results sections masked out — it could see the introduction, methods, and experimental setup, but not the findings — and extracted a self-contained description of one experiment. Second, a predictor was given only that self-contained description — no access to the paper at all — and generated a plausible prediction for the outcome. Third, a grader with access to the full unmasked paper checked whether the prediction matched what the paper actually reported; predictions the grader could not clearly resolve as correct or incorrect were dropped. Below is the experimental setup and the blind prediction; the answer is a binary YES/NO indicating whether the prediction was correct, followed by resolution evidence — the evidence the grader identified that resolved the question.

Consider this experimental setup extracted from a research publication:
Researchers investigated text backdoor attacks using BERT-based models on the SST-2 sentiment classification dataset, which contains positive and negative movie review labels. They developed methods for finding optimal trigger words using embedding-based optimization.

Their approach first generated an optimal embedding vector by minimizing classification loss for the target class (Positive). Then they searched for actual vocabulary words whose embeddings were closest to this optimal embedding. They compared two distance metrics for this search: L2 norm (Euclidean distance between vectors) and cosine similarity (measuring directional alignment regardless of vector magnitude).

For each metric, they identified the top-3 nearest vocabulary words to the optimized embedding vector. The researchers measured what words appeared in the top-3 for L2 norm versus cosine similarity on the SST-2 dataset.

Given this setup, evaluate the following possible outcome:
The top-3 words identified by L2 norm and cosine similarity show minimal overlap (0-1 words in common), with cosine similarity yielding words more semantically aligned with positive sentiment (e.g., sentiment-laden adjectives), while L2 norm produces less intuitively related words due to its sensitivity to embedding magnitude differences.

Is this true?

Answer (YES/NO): NO